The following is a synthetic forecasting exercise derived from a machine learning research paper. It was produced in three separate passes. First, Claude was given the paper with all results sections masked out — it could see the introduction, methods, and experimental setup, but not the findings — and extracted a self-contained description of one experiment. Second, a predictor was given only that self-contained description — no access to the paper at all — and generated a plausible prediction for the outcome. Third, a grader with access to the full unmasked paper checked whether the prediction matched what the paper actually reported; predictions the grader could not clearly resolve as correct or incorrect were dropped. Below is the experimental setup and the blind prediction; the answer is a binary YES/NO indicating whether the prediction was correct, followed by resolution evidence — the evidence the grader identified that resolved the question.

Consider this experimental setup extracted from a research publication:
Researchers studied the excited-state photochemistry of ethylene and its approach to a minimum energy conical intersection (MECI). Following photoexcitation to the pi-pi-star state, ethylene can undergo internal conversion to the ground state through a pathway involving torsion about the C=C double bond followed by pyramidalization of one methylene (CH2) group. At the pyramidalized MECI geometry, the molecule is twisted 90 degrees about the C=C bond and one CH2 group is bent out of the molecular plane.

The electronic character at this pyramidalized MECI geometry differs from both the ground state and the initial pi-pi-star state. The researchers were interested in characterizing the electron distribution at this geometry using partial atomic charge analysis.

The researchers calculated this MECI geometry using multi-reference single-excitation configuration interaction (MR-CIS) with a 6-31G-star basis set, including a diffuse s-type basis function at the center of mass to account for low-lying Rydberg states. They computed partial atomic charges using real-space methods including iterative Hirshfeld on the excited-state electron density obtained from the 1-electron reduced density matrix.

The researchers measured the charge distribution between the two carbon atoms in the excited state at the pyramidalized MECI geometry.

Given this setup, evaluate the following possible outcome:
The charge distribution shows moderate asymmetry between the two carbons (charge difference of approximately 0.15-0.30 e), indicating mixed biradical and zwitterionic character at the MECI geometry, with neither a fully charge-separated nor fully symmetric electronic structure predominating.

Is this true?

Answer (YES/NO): NO